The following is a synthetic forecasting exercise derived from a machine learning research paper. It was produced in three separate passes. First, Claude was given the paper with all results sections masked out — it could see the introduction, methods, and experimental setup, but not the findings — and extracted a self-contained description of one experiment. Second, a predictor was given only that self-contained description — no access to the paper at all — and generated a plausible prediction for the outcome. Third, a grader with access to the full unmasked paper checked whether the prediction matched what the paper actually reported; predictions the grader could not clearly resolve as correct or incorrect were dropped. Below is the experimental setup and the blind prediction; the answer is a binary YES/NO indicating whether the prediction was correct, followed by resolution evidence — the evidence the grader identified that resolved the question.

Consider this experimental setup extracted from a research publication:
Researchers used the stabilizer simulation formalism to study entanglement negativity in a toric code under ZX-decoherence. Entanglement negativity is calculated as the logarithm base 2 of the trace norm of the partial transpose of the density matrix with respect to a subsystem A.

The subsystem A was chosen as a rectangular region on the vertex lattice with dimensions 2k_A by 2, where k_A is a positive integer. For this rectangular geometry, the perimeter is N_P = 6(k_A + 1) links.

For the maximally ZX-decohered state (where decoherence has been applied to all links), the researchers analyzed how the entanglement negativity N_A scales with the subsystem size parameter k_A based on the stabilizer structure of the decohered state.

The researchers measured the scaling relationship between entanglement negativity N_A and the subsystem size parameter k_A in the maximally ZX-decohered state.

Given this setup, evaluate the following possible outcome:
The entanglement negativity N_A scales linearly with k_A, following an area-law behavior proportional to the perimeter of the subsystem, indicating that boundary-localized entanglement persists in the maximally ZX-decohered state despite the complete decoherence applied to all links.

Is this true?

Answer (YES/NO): YES